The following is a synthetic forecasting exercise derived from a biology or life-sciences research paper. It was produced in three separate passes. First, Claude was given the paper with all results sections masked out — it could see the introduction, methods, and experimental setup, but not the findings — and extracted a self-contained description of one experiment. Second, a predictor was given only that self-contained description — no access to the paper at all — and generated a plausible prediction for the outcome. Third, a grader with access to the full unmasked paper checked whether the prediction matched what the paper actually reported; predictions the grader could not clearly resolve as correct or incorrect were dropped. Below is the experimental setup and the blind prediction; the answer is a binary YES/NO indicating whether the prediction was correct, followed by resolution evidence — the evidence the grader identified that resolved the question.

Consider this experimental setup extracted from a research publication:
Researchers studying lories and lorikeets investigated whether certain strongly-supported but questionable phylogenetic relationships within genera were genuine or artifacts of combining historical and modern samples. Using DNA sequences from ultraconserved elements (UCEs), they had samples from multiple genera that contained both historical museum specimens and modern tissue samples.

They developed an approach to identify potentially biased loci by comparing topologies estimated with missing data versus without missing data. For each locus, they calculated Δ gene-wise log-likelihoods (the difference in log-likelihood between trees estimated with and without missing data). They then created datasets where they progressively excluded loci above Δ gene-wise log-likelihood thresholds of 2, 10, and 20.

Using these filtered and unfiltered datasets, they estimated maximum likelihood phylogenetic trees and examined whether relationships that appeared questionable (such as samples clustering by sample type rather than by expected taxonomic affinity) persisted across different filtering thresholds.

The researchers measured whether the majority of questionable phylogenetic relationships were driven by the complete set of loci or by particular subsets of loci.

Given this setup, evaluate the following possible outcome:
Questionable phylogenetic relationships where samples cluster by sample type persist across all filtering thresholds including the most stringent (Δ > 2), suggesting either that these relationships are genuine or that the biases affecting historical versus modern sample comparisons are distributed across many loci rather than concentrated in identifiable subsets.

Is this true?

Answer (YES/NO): NO